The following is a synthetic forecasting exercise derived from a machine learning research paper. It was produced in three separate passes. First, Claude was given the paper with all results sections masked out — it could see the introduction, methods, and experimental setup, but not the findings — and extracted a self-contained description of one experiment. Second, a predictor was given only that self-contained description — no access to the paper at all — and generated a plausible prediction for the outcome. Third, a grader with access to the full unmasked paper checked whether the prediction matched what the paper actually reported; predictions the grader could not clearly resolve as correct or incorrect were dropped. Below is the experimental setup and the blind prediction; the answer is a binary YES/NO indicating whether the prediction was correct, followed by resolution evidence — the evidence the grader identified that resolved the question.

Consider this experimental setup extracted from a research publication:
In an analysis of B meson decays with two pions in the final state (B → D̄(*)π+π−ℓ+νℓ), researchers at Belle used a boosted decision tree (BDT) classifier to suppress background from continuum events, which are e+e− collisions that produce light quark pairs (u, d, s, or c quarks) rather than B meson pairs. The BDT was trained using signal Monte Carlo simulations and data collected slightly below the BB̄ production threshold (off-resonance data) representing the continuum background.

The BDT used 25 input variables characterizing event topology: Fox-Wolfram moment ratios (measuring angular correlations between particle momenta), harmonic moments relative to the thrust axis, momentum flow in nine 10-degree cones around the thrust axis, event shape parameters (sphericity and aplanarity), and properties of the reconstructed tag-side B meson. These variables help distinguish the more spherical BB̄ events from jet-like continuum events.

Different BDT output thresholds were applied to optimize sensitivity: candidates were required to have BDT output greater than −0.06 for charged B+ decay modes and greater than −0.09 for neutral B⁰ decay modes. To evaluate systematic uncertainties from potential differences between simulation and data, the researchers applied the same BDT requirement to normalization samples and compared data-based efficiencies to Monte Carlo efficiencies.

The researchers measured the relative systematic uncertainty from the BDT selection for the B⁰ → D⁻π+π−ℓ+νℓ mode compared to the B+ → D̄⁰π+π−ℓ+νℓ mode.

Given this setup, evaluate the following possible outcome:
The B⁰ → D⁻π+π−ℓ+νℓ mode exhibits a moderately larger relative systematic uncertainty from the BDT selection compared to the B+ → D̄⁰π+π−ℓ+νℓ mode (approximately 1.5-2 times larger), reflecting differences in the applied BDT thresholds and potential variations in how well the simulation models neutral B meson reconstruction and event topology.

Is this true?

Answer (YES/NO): YES